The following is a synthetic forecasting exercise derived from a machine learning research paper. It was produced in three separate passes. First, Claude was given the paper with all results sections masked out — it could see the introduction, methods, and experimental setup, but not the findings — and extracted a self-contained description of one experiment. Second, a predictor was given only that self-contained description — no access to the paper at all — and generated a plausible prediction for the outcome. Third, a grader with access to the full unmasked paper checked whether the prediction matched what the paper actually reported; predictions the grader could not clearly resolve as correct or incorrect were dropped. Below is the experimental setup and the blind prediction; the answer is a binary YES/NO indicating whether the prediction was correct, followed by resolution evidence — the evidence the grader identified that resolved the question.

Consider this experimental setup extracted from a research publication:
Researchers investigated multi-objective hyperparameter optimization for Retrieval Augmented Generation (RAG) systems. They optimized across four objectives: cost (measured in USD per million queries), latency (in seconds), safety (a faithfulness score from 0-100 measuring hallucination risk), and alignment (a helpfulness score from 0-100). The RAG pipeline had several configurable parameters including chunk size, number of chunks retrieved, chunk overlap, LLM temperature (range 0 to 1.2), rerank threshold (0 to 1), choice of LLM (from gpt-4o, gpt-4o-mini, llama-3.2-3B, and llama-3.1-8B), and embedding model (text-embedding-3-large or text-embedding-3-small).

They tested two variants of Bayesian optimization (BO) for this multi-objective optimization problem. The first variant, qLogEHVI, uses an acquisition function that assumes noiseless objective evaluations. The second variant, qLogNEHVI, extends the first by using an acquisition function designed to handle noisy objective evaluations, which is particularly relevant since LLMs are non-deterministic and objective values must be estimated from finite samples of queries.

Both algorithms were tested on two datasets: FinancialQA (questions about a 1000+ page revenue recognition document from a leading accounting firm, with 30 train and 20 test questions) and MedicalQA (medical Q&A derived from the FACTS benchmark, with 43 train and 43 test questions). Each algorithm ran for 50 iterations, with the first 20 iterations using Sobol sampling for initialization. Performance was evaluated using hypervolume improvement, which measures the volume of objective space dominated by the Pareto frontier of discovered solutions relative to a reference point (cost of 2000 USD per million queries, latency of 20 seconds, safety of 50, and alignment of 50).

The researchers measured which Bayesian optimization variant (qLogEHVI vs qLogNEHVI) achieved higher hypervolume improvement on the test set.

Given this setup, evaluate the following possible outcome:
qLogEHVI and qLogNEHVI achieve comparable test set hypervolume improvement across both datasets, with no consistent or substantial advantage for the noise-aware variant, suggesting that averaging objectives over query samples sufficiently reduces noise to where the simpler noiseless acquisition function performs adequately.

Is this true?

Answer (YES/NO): NO